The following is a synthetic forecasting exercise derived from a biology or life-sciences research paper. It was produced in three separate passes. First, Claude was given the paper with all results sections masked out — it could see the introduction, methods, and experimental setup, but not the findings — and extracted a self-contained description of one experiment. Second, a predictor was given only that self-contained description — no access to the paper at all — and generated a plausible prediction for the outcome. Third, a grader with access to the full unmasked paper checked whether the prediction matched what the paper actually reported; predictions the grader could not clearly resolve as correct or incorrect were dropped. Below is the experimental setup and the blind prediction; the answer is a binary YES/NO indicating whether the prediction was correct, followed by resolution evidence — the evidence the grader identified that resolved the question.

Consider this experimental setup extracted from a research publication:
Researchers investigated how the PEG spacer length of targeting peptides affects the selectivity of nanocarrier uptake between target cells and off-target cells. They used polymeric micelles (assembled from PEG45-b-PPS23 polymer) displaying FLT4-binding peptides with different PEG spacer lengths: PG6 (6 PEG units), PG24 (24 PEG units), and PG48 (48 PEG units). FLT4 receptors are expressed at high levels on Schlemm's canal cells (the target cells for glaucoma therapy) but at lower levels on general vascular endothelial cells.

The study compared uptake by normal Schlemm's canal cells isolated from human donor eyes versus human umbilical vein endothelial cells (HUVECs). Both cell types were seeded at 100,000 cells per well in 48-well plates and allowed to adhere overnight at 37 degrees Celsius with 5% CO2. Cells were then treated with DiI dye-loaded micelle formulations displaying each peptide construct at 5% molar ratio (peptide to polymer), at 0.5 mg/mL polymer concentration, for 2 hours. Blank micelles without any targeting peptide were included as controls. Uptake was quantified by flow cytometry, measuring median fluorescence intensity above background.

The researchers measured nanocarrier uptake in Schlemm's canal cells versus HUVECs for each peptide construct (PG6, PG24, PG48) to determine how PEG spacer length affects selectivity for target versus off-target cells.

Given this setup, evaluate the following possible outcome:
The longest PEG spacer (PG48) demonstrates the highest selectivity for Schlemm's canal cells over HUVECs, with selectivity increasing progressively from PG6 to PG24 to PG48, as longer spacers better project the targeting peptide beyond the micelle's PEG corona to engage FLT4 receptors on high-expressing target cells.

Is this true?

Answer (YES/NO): NO